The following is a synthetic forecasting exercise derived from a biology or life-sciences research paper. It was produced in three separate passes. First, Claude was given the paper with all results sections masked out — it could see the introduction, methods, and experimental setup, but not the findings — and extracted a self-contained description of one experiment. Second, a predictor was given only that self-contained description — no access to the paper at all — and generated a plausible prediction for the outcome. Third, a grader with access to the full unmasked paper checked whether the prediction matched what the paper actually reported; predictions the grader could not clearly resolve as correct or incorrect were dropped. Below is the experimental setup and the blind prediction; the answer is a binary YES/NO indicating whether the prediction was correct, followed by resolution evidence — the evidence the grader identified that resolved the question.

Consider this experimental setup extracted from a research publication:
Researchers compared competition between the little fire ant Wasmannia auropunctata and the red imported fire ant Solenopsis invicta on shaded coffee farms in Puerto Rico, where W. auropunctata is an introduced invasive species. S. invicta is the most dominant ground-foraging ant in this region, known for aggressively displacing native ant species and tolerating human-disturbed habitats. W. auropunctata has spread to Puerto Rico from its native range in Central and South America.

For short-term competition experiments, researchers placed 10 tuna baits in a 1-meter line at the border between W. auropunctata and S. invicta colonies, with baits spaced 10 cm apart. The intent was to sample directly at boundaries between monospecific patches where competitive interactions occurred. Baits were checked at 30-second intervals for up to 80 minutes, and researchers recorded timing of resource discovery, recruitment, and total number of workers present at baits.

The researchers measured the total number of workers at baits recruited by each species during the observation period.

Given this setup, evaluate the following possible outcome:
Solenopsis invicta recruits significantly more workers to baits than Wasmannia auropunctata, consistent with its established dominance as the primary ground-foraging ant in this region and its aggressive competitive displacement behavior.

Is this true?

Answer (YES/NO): NO